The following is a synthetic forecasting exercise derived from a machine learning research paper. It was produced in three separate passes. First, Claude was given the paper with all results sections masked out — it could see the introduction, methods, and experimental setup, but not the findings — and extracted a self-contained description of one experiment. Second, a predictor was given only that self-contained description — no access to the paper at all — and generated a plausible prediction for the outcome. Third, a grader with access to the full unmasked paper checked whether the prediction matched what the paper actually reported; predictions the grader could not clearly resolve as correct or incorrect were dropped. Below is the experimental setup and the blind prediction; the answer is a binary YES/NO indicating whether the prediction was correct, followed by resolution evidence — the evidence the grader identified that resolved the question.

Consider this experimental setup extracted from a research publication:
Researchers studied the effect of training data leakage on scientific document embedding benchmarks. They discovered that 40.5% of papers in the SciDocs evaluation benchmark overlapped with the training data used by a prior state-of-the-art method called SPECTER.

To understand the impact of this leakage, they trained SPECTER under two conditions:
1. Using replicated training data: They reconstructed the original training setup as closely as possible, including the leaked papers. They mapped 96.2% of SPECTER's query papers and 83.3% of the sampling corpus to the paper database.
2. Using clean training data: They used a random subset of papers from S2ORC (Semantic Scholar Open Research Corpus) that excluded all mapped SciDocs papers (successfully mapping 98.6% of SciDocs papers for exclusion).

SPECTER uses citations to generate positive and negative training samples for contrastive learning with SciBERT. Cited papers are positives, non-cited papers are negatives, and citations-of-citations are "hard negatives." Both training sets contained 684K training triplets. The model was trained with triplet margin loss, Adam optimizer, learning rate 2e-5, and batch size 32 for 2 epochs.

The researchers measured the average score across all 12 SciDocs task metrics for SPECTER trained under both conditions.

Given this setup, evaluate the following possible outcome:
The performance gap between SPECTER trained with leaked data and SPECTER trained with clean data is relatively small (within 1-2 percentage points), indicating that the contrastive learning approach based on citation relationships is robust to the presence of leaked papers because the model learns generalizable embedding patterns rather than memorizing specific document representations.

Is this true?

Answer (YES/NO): YES